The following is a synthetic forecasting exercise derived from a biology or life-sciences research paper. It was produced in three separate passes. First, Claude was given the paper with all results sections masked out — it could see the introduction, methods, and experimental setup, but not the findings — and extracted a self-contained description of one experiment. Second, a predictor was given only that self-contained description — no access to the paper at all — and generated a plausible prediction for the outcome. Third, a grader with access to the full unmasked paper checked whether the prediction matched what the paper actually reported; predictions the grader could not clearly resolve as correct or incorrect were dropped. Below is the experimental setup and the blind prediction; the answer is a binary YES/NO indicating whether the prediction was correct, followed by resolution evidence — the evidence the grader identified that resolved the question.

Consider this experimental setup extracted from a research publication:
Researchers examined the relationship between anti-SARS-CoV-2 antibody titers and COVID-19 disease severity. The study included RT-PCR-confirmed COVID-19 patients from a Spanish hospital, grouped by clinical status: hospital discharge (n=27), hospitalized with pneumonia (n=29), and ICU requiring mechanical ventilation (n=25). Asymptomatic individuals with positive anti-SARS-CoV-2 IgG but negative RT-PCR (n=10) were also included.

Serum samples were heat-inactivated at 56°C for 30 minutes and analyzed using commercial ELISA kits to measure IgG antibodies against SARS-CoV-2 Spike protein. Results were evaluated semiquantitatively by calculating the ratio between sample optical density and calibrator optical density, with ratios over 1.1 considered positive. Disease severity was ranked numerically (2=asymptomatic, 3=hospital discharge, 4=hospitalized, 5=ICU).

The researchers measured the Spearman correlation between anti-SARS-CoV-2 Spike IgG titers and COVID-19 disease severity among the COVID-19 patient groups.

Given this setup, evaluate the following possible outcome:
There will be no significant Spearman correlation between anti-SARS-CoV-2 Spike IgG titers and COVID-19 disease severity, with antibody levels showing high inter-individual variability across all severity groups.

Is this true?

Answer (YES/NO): NO